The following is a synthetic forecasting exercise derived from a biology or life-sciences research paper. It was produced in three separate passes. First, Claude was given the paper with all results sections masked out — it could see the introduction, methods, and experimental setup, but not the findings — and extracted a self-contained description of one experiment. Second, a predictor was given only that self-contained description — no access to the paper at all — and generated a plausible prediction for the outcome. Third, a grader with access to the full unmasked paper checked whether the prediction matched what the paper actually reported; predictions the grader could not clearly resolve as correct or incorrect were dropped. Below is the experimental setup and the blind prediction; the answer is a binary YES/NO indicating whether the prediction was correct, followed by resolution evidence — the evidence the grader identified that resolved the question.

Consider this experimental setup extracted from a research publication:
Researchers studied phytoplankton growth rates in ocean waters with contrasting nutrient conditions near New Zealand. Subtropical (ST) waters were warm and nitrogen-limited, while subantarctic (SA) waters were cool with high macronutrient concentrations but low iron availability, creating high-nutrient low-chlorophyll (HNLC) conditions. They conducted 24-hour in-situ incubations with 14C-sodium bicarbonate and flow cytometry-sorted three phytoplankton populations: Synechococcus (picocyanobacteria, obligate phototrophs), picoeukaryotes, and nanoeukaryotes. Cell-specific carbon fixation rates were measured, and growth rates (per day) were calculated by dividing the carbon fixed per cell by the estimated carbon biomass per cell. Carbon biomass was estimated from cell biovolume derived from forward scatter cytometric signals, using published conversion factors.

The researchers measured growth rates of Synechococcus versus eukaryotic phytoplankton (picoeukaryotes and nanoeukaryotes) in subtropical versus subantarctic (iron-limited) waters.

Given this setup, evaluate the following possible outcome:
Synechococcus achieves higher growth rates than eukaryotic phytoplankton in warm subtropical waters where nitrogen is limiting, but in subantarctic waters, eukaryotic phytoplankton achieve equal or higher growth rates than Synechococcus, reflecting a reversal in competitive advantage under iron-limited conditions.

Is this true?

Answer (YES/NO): NO